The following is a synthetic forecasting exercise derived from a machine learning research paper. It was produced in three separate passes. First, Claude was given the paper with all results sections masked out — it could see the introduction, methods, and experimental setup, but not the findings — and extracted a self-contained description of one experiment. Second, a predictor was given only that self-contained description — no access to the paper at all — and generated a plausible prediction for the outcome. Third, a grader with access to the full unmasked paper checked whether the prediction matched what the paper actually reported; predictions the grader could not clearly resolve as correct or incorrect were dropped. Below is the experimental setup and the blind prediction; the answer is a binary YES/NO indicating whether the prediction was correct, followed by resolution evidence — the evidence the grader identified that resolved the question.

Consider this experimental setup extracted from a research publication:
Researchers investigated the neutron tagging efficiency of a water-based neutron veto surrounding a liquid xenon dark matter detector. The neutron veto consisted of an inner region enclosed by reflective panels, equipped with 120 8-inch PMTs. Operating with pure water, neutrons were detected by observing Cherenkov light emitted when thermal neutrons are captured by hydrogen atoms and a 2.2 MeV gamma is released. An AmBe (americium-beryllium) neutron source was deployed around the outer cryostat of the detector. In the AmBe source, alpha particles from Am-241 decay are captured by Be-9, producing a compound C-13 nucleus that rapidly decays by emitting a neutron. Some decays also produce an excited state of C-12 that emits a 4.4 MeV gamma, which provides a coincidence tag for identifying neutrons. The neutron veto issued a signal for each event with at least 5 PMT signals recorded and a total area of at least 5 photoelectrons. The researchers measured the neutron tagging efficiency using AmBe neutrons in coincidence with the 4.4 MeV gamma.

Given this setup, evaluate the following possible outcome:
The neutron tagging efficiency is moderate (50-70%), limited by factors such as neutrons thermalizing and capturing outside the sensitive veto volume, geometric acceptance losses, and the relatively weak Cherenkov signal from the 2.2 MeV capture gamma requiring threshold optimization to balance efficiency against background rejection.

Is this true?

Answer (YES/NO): YES